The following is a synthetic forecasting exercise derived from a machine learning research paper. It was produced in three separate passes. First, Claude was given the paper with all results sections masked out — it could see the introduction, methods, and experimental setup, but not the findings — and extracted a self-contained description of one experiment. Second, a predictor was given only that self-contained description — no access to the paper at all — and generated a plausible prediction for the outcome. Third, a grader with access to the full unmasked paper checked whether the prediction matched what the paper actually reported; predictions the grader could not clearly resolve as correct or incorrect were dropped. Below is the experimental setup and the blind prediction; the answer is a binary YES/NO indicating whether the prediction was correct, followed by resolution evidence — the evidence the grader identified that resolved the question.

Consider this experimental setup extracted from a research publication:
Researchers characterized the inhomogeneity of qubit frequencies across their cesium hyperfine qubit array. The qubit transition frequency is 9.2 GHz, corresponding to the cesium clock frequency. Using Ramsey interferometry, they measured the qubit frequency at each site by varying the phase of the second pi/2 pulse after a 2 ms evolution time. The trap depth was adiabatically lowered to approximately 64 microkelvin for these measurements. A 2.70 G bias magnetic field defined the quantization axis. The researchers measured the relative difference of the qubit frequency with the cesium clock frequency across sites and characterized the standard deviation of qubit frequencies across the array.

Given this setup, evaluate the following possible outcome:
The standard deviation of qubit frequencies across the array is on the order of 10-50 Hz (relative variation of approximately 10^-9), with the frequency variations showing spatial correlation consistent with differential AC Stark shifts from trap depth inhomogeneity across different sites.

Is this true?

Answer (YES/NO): YES